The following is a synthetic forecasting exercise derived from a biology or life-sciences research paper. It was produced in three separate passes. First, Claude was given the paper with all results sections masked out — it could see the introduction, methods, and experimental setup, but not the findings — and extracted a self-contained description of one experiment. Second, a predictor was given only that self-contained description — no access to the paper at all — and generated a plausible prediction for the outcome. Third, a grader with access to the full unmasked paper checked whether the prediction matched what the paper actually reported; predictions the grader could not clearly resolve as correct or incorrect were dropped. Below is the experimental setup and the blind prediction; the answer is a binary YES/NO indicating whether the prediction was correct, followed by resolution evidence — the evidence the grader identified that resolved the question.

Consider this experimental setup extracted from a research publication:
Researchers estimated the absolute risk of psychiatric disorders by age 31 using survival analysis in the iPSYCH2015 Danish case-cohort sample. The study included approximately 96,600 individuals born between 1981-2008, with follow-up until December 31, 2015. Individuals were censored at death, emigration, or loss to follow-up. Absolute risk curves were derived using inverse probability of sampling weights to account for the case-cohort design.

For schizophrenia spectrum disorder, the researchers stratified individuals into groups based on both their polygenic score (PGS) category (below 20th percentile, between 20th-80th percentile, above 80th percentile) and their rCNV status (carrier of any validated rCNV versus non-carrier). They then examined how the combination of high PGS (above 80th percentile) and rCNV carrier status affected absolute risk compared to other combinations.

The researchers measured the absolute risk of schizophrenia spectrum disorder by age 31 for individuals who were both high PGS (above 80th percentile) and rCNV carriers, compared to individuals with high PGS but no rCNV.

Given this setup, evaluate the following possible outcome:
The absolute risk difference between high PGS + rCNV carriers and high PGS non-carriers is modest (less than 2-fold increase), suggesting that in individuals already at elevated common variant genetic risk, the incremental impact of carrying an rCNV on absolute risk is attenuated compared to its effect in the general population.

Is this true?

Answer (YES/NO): NO